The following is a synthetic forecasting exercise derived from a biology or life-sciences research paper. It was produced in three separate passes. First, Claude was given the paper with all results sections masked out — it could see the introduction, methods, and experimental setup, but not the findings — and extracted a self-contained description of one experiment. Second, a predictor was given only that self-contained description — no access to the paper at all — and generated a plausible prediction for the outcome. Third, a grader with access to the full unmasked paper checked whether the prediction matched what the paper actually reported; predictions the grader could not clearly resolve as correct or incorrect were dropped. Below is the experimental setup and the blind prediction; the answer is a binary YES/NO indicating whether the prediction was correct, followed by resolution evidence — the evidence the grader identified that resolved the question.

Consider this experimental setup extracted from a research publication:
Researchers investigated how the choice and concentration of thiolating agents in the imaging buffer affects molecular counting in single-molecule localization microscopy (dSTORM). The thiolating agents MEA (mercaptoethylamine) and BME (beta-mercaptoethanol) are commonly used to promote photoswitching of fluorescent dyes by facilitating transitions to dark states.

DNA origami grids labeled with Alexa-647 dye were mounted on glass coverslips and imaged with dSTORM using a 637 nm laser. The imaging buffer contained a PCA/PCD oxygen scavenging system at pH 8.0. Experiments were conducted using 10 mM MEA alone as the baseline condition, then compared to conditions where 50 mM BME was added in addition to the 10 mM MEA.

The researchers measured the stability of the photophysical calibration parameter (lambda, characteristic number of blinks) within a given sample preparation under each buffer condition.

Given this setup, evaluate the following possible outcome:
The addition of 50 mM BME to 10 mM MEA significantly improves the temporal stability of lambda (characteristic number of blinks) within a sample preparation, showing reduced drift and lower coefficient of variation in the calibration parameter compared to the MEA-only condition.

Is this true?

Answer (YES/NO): YES